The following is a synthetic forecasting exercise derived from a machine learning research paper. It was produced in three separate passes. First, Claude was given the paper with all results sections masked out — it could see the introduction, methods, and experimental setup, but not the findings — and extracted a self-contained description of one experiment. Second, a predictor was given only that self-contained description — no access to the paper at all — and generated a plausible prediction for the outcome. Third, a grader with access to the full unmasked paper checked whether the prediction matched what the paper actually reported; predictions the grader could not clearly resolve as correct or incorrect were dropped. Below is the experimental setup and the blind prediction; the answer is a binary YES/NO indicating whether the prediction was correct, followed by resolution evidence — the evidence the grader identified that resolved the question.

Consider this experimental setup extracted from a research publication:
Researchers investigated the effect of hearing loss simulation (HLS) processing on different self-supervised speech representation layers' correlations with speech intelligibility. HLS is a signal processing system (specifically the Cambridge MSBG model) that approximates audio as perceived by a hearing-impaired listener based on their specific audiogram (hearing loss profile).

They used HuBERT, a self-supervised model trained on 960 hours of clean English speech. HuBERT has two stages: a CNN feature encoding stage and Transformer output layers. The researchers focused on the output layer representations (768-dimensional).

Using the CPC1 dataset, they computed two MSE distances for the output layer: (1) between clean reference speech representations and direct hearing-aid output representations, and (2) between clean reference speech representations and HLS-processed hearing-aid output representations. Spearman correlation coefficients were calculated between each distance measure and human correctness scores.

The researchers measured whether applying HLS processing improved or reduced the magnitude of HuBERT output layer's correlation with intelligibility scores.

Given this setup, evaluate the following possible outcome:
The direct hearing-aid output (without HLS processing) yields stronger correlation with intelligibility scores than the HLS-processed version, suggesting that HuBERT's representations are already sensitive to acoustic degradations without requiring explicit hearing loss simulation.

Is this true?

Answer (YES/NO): NO